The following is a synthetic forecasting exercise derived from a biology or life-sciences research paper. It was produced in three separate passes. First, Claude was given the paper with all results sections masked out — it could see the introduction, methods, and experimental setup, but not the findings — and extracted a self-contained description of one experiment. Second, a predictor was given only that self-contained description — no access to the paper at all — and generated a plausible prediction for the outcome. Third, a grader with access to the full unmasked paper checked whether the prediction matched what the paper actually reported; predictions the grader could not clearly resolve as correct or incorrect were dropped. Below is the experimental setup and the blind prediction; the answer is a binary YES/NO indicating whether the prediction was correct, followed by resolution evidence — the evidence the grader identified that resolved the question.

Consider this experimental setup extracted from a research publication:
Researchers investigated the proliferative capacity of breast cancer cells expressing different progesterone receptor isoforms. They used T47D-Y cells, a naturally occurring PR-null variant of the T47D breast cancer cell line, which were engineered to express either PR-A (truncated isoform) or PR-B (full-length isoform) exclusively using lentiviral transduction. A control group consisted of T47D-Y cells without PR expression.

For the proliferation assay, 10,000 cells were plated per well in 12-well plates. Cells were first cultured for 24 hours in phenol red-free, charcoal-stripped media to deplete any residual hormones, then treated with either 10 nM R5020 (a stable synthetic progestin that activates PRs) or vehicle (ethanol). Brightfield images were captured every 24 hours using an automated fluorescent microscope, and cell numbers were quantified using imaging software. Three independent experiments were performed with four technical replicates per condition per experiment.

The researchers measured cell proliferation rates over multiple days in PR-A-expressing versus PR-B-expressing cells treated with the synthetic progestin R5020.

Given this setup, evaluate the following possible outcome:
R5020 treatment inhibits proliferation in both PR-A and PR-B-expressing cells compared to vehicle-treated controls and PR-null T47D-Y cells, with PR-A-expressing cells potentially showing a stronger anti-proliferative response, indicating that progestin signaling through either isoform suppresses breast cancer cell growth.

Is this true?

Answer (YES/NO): NO